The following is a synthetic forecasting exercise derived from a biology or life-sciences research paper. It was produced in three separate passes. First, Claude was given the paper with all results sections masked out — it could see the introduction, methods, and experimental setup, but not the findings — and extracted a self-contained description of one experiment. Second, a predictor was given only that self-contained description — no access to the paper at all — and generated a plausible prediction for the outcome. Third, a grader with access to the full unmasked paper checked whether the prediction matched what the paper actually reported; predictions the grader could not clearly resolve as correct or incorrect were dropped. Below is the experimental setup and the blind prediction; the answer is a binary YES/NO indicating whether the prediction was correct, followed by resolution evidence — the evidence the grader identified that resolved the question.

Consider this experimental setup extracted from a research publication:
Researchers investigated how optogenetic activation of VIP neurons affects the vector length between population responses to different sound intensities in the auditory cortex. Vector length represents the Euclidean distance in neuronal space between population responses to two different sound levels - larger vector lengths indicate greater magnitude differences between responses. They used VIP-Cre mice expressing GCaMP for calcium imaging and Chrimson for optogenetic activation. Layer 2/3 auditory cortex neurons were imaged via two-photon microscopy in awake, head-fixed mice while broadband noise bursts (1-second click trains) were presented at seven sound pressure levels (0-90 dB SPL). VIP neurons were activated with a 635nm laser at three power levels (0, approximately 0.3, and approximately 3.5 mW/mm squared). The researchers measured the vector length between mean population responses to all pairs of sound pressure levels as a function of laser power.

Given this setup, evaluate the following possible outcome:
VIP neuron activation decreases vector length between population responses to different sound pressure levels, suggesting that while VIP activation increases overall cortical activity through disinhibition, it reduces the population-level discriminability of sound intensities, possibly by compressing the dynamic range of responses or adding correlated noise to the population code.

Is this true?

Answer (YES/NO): NO